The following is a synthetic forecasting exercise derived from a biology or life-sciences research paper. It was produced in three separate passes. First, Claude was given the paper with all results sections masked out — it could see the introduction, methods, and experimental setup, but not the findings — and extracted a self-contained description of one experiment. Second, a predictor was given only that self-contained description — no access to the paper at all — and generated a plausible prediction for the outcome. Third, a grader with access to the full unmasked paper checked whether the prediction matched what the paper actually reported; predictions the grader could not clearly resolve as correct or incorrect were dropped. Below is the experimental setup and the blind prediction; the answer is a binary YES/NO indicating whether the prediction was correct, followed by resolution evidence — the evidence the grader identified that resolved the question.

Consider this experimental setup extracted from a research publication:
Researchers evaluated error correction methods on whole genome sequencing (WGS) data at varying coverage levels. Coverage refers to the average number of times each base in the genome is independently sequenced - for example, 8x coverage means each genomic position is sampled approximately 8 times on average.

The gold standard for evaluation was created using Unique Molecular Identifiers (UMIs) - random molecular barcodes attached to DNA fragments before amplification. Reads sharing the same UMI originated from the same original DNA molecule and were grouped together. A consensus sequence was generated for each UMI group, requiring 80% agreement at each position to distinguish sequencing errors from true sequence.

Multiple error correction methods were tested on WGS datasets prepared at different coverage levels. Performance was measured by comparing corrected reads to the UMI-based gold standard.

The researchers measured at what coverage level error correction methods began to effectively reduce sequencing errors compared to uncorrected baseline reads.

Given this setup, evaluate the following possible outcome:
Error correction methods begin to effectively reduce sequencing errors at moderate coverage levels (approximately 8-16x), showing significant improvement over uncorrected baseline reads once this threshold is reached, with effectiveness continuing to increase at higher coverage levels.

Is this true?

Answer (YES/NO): NO